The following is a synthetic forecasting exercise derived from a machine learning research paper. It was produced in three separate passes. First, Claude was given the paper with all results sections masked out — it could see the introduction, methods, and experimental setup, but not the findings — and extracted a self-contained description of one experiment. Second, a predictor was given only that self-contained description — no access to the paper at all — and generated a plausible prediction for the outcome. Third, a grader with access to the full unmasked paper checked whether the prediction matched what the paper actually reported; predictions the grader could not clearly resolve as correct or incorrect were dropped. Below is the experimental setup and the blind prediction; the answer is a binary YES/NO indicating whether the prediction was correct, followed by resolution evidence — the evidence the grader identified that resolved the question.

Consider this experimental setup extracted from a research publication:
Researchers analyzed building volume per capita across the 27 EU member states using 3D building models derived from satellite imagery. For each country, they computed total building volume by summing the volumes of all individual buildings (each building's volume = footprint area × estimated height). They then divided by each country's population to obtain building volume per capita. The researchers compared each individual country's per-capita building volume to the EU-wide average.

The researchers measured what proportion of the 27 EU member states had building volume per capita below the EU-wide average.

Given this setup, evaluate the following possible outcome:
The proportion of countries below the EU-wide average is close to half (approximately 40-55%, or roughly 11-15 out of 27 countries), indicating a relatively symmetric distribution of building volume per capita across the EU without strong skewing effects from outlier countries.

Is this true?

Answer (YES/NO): NO